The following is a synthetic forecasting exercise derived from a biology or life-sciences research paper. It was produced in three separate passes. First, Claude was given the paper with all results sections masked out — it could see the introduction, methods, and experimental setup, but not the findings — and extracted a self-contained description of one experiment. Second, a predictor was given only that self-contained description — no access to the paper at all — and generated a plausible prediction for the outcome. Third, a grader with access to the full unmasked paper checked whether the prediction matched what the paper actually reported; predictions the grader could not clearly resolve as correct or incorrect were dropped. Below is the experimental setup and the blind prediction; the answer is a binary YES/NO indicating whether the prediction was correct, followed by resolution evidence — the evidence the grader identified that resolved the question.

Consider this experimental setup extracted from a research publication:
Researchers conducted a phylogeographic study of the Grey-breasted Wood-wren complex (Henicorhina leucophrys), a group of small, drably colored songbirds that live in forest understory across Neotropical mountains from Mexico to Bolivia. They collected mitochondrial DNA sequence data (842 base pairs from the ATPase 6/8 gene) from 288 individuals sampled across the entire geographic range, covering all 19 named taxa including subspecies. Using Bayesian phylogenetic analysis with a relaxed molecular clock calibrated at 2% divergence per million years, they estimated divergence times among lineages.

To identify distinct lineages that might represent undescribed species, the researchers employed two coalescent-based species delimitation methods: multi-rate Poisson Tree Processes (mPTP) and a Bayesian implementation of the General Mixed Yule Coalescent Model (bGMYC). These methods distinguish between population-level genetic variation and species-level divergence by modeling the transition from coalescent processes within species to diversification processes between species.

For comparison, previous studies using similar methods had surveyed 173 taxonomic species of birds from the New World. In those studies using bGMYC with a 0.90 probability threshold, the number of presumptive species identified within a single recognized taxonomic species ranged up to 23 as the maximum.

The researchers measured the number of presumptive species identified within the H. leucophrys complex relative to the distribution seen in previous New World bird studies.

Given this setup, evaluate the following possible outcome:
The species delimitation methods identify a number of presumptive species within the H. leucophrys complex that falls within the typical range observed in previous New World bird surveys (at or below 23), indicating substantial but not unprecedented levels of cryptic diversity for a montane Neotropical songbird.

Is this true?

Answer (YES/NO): NO